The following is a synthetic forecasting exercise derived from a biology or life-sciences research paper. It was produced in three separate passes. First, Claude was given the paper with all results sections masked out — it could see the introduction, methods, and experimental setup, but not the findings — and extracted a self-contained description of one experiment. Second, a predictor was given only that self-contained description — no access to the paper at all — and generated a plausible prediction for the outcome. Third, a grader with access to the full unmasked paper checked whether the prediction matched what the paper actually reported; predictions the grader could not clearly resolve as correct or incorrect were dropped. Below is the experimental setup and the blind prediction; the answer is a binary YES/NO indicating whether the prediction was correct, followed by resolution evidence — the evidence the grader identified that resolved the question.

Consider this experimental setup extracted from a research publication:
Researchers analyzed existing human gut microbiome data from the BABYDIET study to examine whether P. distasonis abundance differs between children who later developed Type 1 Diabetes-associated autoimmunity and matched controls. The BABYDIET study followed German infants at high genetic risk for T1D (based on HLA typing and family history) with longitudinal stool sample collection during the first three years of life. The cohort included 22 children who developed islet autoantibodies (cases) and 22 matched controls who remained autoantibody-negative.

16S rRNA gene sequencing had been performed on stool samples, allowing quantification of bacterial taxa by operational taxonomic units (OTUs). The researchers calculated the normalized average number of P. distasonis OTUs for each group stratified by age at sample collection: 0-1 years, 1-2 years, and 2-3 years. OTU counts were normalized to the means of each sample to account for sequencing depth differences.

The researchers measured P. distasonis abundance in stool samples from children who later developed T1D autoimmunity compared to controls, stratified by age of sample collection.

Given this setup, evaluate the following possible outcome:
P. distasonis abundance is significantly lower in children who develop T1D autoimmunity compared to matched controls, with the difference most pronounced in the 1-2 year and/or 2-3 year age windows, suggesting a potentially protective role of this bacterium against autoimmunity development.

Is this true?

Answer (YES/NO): NO